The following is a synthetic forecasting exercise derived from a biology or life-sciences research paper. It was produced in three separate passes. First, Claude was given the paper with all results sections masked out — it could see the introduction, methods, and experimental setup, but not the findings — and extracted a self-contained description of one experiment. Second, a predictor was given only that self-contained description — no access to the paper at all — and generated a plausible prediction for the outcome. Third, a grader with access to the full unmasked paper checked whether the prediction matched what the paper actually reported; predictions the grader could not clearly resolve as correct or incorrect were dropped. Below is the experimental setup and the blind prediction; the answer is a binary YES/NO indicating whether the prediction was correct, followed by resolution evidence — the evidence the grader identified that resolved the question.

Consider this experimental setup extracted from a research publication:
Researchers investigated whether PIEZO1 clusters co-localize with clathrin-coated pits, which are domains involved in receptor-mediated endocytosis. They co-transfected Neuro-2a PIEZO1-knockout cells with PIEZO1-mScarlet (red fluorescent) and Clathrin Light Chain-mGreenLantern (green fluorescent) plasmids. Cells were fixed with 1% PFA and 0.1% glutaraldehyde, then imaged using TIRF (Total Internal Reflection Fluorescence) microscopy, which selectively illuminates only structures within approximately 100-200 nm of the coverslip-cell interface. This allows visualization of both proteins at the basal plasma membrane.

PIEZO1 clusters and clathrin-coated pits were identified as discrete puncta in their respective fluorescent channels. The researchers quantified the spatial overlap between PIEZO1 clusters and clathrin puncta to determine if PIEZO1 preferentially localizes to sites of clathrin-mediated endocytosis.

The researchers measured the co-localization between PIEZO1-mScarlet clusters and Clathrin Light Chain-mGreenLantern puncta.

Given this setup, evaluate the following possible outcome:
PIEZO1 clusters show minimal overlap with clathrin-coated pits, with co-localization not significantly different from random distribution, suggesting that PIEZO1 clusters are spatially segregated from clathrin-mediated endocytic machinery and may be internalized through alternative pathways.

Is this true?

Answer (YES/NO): NO